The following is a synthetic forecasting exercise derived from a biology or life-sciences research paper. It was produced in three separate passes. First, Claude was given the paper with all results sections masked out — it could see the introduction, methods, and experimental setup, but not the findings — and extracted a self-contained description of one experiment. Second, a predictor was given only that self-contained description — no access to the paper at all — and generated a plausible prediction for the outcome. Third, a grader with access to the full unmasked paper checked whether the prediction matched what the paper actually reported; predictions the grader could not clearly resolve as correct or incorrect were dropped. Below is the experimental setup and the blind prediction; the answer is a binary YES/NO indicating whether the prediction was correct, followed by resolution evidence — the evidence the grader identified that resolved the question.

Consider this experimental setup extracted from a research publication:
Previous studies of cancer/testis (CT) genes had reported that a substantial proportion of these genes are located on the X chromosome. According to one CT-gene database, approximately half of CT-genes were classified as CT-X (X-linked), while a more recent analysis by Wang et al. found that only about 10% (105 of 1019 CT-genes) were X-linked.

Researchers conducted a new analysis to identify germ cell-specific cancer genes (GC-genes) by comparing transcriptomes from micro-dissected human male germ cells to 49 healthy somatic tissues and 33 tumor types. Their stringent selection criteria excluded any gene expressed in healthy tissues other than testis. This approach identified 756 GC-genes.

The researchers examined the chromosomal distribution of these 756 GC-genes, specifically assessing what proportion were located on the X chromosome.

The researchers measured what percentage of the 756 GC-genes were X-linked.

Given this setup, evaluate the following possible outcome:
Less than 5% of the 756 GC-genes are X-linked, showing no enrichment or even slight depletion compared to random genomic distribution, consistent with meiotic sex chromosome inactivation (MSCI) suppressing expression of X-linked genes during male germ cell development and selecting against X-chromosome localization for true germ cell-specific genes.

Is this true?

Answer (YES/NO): YES